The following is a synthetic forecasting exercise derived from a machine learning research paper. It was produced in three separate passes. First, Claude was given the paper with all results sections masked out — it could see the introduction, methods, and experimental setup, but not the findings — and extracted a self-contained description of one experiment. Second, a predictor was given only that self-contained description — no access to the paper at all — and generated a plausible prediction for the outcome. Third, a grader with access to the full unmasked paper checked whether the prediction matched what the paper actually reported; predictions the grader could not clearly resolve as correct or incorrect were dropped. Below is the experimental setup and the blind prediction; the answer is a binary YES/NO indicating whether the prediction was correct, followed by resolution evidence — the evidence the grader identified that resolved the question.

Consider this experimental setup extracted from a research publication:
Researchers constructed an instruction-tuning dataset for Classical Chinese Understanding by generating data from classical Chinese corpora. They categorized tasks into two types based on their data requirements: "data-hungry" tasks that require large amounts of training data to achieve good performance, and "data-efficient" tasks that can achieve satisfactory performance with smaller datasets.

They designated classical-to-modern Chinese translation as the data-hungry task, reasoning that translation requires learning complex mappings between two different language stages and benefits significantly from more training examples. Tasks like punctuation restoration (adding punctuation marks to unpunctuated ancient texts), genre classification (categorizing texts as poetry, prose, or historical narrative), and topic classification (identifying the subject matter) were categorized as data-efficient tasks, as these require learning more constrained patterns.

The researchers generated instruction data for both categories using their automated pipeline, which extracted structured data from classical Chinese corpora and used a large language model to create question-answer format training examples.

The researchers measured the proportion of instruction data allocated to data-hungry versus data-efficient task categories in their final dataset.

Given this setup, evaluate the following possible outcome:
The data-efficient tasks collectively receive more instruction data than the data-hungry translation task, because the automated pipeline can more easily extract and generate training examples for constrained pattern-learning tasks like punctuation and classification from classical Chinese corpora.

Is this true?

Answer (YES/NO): NO